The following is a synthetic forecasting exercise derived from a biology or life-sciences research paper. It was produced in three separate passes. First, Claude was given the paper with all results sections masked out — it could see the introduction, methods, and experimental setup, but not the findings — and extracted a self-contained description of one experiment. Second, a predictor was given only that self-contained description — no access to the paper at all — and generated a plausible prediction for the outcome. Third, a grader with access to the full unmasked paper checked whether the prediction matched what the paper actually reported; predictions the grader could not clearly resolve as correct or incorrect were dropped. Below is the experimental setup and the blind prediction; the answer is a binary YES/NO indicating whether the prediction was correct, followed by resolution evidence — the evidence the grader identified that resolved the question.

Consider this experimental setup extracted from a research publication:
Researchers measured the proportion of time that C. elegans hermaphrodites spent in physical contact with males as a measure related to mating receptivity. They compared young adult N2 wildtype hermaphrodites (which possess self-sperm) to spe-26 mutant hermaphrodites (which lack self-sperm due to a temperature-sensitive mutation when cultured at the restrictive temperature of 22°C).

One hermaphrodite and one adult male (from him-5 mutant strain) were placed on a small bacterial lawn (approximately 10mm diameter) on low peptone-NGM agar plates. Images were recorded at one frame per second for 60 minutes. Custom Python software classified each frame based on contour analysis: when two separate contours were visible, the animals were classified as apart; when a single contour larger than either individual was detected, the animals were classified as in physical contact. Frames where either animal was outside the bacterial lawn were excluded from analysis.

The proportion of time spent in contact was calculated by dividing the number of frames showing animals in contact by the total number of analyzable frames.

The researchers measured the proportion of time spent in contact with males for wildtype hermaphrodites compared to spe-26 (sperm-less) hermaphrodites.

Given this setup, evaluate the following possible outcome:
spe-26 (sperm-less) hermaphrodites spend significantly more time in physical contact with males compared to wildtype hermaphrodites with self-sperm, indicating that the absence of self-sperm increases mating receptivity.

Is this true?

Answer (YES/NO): YES